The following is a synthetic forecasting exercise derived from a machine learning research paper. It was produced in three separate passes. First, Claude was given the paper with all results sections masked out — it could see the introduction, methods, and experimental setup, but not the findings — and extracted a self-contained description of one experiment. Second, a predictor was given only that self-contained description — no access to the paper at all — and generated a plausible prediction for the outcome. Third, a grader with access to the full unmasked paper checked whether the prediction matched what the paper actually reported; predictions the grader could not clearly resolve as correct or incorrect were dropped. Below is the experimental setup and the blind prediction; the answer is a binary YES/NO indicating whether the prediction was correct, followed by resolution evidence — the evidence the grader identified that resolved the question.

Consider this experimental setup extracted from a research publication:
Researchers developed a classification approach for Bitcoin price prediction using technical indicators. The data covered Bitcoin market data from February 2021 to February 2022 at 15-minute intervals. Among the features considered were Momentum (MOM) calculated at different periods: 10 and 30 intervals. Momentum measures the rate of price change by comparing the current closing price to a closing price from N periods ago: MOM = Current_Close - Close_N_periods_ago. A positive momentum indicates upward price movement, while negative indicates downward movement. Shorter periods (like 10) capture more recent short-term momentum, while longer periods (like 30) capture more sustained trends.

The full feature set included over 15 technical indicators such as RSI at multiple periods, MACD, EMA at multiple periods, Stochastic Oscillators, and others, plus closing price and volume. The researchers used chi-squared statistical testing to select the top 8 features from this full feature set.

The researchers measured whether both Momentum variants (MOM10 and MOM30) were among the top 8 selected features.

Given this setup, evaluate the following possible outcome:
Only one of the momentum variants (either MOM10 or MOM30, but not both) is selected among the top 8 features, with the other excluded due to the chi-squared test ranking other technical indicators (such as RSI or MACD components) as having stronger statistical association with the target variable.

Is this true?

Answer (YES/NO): YES